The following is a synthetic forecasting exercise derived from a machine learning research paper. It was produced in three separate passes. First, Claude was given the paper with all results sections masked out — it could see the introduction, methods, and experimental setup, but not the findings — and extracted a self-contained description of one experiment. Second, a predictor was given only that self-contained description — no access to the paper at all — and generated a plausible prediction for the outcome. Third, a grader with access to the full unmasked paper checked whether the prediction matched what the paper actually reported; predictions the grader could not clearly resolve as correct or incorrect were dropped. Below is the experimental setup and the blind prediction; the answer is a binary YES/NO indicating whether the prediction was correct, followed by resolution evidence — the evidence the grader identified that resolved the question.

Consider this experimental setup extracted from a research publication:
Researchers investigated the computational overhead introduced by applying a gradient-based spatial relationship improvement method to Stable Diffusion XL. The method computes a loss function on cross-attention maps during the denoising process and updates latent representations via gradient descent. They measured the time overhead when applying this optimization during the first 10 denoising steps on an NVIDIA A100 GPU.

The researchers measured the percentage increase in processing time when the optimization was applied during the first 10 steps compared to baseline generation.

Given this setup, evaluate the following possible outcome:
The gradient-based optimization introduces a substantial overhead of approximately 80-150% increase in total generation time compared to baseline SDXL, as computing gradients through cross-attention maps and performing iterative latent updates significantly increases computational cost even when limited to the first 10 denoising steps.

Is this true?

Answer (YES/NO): NO